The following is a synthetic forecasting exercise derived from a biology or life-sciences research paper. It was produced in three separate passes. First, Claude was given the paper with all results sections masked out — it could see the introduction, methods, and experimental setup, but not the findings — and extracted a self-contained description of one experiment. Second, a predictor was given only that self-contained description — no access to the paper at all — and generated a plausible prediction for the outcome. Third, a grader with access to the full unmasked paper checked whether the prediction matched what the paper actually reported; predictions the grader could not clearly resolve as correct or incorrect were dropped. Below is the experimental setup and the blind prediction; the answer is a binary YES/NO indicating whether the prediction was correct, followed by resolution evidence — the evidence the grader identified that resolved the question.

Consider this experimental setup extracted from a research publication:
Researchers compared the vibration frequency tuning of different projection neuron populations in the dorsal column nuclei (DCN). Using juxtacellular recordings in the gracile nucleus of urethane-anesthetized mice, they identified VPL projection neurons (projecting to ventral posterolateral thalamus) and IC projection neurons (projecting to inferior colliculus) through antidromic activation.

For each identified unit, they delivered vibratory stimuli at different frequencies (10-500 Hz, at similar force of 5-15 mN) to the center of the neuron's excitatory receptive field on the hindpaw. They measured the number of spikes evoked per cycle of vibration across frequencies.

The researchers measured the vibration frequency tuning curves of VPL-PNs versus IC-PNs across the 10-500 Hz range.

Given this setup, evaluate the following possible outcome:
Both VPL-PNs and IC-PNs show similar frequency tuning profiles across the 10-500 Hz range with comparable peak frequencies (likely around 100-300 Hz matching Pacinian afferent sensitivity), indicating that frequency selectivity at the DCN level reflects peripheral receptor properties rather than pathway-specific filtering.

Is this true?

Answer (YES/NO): NO